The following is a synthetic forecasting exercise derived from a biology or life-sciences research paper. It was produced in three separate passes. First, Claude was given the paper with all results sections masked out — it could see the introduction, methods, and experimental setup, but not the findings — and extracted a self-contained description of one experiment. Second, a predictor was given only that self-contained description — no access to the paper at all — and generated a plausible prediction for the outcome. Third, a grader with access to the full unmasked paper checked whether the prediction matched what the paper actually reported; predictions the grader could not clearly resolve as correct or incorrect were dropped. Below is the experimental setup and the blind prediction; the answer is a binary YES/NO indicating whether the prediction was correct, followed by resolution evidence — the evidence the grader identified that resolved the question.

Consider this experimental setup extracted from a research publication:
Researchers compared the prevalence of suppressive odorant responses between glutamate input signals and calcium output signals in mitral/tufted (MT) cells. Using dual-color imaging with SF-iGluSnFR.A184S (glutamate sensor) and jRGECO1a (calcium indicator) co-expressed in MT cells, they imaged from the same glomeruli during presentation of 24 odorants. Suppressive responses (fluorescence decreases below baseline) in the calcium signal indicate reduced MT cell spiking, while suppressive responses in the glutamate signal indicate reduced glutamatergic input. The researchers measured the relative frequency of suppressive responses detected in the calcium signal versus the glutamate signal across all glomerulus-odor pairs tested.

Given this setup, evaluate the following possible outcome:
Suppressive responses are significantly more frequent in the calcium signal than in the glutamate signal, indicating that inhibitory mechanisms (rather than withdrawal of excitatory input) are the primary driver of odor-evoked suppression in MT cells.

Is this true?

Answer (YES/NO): YES